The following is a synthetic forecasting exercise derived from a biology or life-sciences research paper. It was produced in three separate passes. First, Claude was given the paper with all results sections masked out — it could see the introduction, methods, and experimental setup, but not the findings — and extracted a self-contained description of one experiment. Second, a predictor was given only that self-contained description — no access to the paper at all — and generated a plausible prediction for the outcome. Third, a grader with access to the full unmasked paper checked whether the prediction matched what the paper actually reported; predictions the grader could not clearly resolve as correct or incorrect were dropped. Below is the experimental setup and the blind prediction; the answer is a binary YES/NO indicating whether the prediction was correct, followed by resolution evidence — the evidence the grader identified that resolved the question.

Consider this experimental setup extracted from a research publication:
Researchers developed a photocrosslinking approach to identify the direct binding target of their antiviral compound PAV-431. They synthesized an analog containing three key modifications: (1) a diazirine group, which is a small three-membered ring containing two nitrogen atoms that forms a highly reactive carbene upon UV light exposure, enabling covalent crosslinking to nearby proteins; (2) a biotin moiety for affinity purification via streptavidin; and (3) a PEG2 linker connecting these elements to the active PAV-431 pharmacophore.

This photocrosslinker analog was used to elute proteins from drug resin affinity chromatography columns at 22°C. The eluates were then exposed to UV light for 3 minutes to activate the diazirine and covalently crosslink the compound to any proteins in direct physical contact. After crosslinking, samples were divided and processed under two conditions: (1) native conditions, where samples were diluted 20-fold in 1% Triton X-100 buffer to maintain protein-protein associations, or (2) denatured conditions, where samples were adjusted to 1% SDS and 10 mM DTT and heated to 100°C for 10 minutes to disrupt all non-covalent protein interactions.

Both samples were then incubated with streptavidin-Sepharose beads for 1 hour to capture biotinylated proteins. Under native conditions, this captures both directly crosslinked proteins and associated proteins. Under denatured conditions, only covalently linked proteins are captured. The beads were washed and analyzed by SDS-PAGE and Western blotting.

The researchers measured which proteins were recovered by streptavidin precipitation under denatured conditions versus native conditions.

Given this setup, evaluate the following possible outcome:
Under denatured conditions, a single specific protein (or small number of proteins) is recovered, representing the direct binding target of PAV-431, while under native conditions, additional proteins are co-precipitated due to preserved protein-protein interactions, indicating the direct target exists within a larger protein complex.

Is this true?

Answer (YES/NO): YES